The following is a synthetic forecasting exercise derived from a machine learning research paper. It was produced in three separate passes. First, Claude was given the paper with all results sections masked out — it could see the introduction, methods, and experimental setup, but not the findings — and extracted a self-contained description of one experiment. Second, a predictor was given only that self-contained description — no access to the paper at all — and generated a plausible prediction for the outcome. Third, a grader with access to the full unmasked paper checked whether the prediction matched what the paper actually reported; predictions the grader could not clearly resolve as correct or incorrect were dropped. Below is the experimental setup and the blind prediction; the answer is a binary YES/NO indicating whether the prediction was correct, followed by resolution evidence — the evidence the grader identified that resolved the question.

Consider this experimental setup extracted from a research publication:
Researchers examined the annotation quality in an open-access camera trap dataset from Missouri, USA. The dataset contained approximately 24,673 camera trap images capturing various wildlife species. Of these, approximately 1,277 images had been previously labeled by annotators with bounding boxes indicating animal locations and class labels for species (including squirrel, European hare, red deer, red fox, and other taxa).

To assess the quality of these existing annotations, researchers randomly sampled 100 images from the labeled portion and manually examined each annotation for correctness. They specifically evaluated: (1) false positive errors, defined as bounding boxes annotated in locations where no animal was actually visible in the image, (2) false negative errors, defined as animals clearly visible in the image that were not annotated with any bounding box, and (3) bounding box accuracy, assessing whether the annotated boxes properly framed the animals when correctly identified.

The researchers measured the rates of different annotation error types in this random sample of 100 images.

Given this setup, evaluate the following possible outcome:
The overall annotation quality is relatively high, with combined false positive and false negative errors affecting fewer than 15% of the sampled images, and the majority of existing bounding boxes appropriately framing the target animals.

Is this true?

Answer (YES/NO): NO